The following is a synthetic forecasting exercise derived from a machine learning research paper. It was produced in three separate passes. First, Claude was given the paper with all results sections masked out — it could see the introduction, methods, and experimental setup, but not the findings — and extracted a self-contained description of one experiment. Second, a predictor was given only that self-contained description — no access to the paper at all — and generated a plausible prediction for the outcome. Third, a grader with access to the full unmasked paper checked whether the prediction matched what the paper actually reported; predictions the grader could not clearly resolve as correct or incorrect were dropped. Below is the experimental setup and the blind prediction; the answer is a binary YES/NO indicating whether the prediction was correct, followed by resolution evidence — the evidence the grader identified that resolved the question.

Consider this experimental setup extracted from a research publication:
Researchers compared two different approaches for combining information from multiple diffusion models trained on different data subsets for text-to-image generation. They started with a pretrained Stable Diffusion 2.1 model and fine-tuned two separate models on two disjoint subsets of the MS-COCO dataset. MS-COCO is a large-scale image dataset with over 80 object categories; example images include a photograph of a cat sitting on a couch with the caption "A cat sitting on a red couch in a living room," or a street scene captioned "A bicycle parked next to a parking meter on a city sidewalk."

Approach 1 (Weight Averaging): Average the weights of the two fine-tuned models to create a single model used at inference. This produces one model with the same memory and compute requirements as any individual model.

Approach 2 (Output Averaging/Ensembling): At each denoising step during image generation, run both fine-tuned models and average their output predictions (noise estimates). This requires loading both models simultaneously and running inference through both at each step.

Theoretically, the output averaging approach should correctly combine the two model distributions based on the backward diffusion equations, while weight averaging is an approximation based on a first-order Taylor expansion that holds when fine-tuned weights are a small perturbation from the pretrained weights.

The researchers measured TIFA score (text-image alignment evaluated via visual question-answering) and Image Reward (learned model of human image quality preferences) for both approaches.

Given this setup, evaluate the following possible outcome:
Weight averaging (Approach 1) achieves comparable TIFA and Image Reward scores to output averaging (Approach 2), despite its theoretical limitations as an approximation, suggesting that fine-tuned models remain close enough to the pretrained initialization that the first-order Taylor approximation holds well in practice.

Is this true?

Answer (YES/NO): YES